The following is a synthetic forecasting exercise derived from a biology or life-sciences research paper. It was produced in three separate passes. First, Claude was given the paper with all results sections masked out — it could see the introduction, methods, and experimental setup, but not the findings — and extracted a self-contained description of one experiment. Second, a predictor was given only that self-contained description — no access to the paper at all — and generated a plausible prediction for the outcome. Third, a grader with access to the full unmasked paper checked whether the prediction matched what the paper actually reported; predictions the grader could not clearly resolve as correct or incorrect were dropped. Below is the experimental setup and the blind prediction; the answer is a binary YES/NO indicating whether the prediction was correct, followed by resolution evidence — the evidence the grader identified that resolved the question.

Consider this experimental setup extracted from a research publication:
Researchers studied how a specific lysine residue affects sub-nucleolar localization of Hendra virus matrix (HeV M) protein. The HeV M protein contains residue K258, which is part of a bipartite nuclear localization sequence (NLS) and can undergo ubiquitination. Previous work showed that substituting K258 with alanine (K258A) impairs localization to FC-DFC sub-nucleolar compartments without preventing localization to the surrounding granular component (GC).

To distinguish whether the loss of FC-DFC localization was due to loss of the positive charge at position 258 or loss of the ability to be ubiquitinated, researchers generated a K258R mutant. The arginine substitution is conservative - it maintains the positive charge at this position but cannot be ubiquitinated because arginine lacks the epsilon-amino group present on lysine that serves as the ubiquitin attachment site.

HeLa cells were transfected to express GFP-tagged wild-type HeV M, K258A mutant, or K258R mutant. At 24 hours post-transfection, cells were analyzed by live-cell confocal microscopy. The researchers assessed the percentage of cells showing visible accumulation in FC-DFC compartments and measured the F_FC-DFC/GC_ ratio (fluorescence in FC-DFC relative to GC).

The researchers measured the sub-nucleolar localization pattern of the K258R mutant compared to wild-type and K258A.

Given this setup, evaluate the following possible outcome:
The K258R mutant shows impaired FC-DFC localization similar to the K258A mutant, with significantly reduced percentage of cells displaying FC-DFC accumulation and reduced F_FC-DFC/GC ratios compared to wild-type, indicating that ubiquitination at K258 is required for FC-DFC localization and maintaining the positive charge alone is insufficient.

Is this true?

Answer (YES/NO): NO